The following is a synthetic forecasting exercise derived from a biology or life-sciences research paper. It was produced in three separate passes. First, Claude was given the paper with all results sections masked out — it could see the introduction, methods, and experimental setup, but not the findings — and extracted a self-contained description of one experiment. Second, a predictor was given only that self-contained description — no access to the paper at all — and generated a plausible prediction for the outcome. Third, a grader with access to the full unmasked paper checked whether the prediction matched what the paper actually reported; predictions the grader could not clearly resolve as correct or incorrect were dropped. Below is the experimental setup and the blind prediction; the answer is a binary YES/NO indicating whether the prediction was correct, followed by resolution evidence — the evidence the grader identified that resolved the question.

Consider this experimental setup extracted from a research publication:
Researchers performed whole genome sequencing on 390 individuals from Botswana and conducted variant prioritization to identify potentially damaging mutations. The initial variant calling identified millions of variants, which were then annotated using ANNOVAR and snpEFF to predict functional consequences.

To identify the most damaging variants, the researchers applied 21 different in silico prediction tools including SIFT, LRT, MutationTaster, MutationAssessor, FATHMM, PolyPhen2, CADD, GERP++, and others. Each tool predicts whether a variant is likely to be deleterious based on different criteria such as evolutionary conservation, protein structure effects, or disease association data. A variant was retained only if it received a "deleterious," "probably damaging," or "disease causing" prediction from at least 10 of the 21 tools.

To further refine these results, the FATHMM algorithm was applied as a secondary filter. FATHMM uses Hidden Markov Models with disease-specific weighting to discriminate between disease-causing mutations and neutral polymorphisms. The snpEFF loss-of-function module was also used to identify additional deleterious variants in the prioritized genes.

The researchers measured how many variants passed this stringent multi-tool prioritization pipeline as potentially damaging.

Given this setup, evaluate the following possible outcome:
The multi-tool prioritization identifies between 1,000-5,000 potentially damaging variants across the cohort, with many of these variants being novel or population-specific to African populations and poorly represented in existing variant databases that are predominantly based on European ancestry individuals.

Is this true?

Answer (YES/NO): NO